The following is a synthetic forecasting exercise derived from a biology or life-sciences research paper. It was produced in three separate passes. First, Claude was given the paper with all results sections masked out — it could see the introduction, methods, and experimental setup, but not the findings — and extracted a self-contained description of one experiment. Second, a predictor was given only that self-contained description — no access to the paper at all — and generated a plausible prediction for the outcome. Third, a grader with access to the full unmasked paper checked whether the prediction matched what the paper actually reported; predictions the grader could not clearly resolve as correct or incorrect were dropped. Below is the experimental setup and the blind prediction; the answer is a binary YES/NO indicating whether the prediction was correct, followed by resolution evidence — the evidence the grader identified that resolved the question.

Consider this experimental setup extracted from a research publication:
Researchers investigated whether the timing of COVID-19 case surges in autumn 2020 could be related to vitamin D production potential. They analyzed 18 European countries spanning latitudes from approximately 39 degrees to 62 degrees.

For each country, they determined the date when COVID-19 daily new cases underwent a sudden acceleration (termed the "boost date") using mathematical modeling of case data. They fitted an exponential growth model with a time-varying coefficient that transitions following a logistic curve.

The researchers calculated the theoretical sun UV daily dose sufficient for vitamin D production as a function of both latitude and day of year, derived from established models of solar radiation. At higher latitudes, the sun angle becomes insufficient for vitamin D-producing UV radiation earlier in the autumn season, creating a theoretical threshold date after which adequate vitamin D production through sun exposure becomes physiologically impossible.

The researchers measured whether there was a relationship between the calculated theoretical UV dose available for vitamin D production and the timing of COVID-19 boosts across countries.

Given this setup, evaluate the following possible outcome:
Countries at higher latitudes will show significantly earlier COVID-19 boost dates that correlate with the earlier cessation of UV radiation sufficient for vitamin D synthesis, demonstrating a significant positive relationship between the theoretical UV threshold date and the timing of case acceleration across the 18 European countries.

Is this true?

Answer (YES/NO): YES